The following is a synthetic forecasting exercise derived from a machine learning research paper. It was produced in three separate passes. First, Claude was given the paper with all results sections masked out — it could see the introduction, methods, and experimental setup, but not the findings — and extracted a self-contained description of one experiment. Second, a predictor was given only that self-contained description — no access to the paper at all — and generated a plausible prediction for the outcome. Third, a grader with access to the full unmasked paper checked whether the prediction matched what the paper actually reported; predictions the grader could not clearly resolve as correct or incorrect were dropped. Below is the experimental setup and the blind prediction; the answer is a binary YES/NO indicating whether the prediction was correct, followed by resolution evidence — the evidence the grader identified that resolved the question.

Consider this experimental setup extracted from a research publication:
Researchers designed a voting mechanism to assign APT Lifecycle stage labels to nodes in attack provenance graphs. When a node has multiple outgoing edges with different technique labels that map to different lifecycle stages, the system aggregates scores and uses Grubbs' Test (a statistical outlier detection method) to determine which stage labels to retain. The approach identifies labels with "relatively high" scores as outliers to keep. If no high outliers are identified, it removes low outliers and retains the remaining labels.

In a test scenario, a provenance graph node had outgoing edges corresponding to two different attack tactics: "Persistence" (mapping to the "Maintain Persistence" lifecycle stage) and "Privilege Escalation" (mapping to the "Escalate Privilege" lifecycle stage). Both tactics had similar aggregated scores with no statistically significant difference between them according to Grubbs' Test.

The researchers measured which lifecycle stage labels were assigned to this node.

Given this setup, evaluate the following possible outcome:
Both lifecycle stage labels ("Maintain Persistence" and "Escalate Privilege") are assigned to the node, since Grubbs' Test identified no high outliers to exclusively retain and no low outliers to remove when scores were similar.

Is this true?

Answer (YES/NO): YES